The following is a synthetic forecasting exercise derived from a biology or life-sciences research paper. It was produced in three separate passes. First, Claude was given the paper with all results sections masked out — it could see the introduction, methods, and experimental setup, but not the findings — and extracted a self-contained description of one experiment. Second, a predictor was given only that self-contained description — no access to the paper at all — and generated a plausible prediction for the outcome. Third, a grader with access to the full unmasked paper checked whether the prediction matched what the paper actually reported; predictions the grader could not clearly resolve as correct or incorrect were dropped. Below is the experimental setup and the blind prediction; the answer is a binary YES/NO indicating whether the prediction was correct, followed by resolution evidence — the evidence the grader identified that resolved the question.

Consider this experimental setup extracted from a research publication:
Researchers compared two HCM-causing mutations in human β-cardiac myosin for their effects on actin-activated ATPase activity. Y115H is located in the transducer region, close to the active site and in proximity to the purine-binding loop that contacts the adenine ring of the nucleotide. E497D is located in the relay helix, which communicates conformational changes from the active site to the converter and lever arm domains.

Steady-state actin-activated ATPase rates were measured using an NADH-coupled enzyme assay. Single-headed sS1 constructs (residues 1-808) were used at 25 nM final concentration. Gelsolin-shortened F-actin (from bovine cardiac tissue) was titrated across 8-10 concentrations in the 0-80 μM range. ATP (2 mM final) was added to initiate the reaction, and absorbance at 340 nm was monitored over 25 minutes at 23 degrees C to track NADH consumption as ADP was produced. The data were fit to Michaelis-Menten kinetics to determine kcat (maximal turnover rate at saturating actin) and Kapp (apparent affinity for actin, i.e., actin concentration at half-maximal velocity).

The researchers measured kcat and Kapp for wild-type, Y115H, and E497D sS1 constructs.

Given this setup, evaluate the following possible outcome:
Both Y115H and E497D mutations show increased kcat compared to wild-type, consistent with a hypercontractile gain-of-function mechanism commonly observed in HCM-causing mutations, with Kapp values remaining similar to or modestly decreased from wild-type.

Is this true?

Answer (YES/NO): NO